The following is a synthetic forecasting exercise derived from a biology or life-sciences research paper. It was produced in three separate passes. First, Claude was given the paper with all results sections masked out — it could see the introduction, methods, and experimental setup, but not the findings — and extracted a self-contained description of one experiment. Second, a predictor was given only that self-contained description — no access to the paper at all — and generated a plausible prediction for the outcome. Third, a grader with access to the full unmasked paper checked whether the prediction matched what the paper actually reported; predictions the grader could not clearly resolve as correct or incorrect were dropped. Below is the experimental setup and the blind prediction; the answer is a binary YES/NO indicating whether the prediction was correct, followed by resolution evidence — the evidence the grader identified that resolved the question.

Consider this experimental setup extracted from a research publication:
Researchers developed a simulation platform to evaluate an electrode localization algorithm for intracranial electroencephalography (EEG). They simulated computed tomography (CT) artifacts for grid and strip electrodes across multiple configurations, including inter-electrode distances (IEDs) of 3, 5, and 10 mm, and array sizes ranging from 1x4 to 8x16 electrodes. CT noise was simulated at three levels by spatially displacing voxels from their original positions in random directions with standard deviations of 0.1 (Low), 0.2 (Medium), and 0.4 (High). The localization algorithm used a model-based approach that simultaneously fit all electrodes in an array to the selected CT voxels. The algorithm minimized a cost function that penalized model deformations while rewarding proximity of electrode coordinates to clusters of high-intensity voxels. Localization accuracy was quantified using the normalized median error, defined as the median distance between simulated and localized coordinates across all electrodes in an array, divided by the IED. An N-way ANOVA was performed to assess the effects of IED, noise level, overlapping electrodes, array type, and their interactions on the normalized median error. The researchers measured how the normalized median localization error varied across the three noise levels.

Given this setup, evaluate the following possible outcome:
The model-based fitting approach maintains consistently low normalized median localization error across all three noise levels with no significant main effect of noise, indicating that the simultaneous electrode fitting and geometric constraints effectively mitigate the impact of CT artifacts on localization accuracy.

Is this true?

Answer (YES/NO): NO